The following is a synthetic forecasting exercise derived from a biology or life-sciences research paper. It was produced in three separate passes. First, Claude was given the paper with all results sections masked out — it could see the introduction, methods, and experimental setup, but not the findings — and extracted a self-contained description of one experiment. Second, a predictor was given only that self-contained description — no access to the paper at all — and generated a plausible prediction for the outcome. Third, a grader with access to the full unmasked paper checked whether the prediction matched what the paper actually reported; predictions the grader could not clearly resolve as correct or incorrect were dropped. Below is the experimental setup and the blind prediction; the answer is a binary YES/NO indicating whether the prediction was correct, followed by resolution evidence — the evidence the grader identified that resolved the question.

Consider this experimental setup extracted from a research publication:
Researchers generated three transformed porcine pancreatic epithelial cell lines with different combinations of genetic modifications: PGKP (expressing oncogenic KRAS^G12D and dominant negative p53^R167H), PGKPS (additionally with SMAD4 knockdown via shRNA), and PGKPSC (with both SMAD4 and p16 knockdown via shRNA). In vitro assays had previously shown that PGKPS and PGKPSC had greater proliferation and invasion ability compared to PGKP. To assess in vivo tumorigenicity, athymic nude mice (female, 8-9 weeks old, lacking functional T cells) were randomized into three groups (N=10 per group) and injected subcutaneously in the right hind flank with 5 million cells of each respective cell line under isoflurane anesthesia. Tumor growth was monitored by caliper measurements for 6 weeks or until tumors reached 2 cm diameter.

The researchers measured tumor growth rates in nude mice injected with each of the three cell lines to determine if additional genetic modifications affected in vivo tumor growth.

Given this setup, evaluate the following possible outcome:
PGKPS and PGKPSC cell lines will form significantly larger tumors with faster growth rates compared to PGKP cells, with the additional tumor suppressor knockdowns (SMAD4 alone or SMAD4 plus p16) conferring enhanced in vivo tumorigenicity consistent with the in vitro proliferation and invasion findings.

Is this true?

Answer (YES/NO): NO